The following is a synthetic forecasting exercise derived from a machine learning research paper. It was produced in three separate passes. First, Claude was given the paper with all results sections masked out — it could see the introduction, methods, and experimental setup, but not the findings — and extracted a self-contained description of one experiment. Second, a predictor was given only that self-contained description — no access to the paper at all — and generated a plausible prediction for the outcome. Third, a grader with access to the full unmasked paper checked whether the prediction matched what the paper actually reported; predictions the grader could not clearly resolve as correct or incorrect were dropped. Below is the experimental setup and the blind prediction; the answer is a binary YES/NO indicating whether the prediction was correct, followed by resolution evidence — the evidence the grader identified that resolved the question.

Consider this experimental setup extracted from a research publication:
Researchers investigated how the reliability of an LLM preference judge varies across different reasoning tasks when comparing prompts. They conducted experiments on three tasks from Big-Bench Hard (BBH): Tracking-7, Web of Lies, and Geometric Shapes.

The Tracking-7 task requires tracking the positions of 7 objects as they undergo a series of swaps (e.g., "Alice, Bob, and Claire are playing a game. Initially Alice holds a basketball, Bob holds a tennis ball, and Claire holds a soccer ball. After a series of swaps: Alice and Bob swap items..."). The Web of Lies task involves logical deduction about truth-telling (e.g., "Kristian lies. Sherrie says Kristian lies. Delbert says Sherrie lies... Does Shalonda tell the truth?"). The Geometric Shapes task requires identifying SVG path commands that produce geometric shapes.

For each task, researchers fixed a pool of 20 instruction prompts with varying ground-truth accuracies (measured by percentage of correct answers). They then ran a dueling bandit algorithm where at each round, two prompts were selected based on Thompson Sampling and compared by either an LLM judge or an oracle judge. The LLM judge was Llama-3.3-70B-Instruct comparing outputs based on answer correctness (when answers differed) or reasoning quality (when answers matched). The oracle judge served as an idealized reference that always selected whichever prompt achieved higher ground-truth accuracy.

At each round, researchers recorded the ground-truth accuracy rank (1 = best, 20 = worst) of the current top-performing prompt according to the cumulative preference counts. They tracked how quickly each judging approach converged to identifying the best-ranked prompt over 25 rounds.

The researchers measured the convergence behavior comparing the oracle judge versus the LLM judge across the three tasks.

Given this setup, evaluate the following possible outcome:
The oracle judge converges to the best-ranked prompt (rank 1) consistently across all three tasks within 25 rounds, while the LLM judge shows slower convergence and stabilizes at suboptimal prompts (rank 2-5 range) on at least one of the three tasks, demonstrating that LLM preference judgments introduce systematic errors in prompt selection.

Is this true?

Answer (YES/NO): YES